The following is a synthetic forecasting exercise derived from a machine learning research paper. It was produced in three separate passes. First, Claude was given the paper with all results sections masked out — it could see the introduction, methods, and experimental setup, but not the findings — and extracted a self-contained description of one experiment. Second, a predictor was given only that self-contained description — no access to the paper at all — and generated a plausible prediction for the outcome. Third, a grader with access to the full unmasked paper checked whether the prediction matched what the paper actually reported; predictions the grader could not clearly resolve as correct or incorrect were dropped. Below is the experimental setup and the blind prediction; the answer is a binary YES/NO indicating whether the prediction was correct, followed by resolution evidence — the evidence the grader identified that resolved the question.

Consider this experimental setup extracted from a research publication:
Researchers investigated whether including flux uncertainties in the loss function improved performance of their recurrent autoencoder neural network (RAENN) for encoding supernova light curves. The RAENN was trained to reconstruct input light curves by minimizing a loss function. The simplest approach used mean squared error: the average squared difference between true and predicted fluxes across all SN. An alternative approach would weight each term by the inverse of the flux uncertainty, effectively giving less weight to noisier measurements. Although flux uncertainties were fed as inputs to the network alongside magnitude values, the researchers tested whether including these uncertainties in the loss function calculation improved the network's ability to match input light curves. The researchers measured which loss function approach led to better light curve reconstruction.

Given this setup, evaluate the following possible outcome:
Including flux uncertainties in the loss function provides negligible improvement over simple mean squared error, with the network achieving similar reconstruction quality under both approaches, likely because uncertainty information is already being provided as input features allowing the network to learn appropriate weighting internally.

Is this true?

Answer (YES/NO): NO